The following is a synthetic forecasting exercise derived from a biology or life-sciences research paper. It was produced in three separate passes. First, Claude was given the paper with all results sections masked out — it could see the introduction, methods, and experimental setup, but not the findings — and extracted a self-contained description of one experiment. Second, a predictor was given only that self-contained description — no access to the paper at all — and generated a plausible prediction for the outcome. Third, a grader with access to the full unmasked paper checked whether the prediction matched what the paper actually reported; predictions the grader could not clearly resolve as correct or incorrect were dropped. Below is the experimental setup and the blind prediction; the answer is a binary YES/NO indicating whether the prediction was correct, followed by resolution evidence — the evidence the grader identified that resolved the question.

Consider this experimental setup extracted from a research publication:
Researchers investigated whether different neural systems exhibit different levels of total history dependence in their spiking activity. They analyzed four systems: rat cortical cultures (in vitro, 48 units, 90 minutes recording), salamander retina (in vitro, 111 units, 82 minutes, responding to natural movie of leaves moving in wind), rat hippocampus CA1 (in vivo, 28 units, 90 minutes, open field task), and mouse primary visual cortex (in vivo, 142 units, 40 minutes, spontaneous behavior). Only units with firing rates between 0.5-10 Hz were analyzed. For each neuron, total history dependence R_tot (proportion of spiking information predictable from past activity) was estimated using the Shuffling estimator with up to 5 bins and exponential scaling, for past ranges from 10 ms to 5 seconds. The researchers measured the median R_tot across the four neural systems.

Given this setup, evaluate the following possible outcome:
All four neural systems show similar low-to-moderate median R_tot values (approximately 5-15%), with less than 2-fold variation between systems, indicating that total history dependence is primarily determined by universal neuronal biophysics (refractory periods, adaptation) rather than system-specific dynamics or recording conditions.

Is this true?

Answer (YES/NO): NO